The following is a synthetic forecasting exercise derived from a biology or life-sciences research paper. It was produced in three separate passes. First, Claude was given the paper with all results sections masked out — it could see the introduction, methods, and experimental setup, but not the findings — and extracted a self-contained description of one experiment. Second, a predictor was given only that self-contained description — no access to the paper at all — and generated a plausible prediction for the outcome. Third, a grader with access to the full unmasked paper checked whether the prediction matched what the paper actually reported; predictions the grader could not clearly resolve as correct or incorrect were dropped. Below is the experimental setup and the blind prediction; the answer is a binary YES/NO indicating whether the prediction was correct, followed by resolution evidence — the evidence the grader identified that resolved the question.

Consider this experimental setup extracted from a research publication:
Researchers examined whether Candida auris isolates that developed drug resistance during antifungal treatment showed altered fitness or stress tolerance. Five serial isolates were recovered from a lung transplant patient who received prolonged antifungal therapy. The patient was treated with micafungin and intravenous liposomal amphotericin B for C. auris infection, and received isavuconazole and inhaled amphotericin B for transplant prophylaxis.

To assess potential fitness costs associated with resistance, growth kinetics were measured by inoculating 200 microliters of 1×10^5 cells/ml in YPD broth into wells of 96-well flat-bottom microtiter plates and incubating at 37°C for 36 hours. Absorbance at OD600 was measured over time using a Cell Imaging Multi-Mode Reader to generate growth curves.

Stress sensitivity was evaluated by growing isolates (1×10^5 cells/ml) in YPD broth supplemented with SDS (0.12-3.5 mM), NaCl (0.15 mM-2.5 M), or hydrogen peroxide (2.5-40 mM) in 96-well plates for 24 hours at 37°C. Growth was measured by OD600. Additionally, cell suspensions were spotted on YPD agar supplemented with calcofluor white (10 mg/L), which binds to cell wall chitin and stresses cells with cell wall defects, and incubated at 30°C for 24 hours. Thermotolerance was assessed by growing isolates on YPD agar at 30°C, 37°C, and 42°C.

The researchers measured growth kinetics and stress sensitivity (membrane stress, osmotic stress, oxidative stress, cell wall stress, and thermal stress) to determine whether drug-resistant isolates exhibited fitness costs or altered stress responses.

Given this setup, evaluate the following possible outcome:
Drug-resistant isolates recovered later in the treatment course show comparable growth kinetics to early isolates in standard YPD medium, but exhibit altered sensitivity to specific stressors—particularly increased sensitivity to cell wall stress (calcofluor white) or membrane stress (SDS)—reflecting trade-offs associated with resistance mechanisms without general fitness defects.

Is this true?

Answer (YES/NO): NO